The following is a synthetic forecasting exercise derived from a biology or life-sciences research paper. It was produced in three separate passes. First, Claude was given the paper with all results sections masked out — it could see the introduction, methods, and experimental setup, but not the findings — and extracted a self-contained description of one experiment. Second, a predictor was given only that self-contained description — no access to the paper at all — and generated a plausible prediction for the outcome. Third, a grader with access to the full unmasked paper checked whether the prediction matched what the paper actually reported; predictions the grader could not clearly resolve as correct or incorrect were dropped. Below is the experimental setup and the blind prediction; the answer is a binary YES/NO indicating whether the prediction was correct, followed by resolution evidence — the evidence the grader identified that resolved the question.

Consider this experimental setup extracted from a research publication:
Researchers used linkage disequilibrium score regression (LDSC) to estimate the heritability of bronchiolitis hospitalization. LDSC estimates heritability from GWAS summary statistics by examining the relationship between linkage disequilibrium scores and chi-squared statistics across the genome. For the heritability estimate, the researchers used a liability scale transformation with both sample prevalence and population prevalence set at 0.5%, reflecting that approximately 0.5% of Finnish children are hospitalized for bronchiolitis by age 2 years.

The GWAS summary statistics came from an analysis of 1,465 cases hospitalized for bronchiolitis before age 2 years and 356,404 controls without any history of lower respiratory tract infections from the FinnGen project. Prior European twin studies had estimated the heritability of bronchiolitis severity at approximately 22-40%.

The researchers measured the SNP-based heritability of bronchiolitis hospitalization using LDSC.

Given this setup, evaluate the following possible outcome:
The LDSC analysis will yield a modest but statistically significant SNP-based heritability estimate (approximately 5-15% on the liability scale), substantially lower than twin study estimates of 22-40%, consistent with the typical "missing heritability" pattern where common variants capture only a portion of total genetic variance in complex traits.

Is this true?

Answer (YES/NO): YES